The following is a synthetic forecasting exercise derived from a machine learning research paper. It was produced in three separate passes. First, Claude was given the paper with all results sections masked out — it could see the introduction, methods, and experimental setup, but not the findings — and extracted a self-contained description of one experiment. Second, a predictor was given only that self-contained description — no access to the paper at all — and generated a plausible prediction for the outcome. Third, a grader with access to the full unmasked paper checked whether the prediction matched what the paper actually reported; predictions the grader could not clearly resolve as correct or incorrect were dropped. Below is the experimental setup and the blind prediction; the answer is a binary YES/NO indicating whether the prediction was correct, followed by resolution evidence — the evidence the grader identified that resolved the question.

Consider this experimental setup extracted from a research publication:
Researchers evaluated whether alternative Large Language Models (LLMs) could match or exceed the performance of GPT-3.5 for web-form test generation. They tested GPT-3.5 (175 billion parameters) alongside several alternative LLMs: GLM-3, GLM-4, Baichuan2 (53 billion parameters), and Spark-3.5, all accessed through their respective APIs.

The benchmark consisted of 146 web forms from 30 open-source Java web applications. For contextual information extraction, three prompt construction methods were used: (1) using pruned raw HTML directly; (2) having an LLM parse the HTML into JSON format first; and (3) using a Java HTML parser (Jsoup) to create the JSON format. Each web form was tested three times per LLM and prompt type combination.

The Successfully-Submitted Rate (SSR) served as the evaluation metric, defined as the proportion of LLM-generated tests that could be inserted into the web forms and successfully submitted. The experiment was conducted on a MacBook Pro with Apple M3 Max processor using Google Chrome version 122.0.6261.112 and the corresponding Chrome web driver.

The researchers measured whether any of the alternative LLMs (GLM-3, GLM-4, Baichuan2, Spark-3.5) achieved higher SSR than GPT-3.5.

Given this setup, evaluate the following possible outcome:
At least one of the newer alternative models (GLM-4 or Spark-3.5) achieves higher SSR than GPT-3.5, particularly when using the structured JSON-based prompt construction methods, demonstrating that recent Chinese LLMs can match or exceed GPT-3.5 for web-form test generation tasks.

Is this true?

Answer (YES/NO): YES